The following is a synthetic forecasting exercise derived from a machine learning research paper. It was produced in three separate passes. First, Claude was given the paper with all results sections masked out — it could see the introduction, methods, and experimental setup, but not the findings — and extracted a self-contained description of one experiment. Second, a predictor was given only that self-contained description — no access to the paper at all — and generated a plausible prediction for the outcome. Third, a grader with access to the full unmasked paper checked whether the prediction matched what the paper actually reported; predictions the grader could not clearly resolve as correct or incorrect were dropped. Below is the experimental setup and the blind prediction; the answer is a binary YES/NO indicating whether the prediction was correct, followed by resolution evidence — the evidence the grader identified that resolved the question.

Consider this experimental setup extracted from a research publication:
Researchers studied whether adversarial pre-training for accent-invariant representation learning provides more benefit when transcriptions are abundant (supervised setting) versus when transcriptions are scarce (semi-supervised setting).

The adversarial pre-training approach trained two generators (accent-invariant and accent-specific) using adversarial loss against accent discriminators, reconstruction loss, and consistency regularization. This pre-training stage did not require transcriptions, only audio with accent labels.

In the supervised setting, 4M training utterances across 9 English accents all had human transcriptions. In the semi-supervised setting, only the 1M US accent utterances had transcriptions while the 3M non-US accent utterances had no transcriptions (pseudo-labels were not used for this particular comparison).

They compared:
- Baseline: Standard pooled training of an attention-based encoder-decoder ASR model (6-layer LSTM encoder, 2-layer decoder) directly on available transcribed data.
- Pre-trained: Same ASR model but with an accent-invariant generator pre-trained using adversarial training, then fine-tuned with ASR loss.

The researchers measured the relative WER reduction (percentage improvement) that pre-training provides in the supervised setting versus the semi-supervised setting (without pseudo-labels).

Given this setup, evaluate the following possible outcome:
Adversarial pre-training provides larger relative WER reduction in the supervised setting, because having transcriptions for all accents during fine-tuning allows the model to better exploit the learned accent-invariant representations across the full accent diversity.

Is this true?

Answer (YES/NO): NO